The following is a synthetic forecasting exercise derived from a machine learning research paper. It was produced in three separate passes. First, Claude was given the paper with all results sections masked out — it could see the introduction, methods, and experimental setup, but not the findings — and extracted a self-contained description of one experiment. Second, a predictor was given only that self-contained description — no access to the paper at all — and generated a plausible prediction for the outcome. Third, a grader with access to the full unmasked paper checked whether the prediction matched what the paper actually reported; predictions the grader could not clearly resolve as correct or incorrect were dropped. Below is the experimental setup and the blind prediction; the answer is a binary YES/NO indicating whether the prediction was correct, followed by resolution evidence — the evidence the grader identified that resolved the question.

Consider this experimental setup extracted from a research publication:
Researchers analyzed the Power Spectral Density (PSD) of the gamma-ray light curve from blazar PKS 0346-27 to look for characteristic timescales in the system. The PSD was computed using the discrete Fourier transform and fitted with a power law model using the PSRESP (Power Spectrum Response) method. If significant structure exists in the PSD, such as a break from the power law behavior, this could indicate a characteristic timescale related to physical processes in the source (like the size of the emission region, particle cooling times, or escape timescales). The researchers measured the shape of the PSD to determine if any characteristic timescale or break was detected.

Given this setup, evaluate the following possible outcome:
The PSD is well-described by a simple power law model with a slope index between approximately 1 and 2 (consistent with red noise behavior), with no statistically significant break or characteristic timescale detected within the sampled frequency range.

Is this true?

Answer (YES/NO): NO